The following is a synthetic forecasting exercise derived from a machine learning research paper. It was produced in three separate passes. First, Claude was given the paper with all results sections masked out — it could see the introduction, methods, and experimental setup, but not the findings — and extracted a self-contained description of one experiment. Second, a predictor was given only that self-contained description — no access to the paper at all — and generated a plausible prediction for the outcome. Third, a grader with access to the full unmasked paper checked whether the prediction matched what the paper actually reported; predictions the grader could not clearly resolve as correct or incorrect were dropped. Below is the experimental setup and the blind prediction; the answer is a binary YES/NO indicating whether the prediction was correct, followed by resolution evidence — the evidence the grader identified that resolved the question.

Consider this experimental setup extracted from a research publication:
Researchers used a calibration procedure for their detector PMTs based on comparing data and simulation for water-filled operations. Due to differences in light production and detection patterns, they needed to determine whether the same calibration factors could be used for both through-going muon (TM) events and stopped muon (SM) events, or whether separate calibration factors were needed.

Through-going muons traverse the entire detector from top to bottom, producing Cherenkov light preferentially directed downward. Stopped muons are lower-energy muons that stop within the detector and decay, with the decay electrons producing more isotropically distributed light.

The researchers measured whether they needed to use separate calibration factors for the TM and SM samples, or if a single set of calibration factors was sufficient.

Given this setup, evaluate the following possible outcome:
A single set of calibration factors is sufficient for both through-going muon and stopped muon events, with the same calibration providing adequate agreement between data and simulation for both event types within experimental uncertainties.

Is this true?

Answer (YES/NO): NO